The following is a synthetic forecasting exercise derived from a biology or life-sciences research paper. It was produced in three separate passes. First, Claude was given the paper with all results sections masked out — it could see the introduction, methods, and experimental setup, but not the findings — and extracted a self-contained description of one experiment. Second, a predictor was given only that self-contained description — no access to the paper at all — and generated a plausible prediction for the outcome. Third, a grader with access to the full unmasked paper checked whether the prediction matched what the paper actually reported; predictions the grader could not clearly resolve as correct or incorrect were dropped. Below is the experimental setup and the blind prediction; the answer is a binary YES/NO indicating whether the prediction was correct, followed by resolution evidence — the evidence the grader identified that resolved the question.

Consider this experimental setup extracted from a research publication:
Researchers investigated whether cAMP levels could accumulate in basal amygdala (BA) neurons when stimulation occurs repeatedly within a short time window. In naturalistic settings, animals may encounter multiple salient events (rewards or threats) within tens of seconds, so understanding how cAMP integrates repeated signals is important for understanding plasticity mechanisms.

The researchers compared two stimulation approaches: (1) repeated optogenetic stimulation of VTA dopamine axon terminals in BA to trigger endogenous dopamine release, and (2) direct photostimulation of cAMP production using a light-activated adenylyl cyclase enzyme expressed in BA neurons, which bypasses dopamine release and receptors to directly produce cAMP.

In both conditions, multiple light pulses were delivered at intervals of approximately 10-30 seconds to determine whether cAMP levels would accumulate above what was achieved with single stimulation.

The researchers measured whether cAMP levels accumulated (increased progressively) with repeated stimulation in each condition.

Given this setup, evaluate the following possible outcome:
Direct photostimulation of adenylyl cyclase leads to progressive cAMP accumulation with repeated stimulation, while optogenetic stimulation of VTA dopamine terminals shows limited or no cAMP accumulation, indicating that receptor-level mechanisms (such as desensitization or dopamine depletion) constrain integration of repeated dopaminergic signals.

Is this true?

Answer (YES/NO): NO